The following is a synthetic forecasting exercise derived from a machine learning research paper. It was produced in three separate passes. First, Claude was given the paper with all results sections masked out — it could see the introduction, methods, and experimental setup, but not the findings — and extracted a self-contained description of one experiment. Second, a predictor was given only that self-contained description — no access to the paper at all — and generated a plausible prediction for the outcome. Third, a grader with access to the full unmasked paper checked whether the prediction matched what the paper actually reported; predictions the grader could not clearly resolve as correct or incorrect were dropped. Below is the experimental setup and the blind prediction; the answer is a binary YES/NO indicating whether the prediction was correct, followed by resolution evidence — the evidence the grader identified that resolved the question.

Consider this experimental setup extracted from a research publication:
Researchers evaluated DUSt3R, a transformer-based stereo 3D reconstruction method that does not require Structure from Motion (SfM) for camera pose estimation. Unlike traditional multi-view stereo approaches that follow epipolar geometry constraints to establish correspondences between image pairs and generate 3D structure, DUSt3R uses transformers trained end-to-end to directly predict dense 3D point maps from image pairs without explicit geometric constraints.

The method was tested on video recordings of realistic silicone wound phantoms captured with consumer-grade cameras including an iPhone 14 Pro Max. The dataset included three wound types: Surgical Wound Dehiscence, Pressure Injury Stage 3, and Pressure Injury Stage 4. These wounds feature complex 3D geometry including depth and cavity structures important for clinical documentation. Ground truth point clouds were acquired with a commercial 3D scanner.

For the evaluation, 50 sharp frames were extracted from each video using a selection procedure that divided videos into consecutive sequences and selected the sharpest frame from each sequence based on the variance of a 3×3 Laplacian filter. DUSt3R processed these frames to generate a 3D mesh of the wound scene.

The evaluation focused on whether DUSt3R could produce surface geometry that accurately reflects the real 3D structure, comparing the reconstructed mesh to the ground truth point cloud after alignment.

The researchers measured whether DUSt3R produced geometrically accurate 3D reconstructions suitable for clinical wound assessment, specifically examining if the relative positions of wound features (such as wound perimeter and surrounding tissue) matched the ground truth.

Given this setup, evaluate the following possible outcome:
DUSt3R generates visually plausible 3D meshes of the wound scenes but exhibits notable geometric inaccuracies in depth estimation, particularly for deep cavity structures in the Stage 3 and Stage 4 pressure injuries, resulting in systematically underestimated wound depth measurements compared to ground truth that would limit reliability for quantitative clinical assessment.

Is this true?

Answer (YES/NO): NO